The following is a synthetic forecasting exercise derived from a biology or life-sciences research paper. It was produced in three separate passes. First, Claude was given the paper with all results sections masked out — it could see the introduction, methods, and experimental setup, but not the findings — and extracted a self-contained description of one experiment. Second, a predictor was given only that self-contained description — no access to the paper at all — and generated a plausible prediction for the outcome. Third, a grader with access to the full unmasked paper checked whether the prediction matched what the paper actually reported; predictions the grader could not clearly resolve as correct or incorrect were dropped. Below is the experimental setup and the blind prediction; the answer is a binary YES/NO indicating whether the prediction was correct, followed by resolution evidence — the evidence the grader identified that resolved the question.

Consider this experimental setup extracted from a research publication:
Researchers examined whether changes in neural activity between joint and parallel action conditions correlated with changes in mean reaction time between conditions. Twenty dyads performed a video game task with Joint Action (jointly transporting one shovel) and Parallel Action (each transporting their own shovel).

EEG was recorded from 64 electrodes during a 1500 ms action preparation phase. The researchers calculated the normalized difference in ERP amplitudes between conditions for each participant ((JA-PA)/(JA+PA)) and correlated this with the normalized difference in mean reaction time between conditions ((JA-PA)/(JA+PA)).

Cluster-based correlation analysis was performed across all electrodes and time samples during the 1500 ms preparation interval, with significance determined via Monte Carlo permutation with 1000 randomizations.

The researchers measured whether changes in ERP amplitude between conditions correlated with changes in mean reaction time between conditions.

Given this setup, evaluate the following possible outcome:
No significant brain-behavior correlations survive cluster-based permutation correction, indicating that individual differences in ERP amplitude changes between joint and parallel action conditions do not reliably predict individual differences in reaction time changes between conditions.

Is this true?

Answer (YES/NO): YES